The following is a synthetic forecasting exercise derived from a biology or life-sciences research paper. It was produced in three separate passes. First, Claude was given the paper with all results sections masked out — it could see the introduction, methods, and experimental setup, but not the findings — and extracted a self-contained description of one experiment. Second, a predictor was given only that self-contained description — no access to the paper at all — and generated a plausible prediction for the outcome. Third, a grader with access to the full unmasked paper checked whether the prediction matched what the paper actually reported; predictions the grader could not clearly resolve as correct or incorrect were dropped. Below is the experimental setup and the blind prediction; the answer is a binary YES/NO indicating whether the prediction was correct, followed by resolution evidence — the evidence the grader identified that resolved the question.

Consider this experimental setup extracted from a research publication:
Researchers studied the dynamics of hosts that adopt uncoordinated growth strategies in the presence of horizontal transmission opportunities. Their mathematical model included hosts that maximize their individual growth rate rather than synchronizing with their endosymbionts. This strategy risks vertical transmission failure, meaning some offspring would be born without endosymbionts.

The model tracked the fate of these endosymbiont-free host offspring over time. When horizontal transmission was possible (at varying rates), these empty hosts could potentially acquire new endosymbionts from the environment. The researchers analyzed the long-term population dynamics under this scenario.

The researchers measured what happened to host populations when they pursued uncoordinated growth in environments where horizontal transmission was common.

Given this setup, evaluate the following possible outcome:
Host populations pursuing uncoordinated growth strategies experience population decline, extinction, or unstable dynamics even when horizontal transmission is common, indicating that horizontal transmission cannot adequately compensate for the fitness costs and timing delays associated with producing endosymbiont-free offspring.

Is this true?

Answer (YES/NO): NO